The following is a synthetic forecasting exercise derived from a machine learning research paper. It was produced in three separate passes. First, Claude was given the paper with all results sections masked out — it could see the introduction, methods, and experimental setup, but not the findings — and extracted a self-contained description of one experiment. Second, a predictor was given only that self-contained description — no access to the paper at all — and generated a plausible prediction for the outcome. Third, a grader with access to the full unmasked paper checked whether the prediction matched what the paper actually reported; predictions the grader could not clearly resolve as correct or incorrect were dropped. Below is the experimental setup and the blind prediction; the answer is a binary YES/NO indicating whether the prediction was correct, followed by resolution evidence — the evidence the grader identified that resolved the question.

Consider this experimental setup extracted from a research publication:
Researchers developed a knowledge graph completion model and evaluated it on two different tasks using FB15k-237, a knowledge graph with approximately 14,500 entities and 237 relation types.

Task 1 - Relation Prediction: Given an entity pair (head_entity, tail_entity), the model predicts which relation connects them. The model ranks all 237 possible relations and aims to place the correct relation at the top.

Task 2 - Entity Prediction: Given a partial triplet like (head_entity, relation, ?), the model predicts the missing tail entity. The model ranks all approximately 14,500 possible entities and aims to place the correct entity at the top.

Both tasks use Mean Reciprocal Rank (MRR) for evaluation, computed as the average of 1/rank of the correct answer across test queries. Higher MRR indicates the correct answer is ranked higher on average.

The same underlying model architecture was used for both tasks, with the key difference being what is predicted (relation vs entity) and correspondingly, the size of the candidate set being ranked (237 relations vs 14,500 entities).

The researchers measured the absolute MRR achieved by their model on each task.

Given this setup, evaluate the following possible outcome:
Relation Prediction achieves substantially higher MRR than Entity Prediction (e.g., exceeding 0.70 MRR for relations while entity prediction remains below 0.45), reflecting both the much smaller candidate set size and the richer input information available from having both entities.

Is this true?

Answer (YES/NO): NO